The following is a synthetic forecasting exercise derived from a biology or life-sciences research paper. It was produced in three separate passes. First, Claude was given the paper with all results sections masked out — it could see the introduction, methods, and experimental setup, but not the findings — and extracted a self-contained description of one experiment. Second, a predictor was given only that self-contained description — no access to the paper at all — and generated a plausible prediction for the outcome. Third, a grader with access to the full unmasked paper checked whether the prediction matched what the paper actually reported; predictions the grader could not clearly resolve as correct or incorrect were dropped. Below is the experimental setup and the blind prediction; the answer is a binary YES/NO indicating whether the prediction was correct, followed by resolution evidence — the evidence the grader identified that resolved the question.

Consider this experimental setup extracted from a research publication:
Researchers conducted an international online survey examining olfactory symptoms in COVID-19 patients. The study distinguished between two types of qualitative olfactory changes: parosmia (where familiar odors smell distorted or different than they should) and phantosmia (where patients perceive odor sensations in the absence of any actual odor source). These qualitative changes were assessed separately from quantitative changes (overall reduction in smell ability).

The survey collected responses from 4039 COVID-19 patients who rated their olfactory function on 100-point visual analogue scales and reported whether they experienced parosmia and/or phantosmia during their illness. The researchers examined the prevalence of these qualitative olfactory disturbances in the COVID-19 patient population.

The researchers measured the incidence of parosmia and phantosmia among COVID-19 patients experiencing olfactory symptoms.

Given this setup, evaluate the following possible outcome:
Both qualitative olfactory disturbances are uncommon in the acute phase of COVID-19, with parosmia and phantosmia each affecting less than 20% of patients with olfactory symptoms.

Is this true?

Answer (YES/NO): YES